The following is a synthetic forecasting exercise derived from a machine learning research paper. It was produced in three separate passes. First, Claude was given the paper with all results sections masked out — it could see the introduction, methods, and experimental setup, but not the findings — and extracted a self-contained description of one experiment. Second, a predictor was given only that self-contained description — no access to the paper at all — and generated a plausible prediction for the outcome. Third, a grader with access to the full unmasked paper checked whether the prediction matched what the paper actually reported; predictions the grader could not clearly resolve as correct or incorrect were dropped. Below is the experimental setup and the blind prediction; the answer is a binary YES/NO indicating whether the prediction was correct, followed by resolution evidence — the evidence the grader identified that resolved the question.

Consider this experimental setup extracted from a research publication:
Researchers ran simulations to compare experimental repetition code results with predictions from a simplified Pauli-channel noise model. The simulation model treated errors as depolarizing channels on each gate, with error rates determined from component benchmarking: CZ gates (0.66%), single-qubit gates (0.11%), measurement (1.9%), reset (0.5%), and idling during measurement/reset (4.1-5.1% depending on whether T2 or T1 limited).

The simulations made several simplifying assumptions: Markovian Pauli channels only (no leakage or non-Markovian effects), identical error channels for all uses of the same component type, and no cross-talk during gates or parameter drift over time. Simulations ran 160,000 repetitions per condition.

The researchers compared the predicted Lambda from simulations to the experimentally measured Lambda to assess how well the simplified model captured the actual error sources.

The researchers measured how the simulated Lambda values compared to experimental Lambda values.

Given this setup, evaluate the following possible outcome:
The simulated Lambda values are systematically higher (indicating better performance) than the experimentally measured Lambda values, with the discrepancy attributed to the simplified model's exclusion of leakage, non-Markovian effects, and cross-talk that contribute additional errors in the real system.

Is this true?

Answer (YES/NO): YES